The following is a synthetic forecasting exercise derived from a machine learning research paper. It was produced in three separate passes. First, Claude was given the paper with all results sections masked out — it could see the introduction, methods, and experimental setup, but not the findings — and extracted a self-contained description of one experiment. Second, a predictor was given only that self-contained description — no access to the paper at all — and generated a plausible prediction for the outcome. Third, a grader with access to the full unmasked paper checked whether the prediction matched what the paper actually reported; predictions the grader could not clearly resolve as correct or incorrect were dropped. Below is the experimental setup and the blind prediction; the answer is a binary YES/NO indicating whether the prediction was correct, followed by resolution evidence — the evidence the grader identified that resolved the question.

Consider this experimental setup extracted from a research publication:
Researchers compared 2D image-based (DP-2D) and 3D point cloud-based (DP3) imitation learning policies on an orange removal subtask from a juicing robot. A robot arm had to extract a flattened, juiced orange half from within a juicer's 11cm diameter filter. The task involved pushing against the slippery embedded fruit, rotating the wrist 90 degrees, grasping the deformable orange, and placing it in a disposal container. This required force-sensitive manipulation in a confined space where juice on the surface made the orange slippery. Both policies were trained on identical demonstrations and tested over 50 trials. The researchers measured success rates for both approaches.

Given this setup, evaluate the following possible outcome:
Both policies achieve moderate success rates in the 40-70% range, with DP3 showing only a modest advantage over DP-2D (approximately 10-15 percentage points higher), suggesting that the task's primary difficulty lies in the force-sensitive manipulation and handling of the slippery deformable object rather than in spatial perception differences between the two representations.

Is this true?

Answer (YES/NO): NO